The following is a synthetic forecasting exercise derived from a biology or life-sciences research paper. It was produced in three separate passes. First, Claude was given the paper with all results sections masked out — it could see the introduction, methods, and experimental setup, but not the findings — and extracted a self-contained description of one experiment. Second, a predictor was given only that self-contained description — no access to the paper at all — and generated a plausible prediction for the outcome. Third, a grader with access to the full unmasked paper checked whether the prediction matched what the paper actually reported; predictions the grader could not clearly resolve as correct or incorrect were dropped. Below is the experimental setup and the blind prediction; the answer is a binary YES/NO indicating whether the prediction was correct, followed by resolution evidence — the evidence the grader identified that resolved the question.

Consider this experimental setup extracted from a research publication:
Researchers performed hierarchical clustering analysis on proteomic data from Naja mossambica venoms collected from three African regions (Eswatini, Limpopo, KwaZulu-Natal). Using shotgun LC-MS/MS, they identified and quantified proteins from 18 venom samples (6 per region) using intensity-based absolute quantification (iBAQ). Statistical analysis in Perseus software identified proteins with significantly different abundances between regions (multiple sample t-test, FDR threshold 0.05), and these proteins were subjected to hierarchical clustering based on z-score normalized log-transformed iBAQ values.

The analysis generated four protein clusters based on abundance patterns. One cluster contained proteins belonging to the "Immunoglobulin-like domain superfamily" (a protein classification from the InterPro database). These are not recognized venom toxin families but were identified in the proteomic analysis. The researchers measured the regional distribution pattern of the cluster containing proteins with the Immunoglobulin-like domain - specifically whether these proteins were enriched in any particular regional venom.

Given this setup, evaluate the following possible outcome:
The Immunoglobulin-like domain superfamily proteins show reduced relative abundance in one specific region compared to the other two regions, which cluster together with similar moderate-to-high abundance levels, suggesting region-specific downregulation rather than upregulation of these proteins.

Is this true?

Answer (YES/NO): NO